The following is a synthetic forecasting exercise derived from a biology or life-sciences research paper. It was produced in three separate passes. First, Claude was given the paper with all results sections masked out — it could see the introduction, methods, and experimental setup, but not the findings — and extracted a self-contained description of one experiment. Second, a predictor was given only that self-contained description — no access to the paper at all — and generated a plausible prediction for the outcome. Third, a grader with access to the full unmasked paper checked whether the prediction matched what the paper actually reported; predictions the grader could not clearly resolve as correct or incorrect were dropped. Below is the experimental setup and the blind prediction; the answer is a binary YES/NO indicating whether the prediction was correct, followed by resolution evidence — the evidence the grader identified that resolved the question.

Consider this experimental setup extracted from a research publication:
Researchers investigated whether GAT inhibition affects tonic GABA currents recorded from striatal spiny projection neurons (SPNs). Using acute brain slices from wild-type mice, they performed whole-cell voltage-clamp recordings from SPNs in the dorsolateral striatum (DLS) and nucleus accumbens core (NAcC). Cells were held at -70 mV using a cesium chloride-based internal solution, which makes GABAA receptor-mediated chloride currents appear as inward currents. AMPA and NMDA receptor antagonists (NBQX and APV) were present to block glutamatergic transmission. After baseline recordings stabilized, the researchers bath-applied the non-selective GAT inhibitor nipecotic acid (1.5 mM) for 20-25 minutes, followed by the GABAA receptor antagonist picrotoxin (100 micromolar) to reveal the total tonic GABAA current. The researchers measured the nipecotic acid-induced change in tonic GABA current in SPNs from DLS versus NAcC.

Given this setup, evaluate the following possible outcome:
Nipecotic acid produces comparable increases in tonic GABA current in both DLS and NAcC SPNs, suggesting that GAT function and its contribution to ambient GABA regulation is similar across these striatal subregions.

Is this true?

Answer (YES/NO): NO